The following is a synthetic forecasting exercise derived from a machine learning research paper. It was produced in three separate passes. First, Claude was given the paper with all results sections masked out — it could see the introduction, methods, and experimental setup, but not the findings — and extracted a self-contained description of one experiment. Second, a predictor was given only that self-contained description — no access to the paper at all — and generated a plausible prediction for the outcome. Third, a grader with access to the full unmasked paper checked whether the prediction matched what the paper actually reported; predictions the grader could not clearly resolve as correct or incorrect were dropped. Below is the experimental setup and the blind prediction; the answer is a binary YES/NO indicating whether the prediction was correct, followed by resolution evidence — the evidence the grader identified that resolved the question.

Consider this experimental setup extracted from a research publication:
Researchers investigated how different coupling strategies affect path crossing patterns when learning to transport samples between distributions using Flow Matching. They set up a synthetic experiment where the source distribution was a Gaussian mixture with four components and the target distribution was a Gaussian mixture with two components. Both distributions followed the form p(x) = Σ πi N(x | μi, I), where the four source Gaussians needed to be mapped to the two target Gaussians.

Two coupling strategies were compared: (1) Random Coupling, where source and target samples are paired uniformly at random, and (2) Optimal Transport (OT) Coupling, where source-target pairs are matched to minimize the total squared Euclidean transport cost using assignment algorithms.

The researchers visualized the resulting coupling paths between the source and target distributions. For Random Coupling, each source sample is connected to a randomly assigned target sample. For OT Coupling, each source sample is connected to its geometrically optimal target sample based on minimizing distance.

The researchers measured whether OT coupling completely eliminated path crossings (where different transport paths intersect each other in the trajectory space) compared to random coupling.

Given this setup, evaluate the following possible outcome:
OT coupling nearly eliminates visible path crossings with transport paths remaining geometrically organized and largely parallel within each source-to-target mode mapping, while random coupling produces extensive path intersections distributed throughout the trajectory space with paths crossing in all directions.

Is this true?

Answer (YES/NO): NO